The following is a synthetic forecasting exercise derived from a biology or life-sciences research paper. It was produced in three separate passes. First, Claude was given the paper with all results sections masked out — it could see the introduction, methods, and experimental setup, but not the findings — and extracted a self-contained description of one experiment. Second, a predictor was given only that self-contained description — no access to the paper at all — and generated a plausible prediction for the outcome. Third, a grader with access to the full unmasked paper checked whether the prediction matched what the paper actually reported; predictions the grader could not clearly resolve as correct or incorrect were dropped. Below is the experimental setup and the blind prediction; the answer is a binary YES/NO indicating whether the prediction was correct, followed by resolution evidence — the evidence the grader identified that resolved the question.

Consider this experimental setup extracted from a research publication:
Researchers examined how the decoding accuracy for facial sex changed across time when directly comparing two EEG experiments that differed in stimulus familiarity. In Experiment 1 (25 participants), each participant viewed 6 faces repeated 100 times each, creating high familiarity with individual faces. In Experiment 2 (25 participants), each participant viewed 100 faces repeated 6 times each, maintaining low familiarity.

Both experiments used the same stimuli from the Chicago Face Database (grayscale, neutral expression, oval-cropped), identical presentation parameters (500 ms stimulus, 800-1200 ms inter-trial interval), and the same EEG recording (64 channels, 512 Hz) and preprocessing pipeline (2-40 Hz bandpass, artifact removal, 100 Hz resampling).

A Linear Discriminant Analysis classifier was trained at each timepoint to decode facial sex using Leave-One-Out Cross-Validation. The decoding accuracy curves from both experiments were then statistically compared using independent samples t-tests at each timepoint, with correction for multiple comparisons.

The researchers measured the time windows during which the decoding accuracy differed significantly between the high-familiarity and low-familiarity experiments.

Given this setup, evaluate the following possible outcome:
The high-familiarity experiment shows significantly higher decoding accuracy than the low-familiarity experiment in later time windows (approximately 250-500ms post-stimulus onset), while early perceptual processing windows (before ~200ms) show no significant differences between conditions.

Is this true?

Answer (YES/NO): NO